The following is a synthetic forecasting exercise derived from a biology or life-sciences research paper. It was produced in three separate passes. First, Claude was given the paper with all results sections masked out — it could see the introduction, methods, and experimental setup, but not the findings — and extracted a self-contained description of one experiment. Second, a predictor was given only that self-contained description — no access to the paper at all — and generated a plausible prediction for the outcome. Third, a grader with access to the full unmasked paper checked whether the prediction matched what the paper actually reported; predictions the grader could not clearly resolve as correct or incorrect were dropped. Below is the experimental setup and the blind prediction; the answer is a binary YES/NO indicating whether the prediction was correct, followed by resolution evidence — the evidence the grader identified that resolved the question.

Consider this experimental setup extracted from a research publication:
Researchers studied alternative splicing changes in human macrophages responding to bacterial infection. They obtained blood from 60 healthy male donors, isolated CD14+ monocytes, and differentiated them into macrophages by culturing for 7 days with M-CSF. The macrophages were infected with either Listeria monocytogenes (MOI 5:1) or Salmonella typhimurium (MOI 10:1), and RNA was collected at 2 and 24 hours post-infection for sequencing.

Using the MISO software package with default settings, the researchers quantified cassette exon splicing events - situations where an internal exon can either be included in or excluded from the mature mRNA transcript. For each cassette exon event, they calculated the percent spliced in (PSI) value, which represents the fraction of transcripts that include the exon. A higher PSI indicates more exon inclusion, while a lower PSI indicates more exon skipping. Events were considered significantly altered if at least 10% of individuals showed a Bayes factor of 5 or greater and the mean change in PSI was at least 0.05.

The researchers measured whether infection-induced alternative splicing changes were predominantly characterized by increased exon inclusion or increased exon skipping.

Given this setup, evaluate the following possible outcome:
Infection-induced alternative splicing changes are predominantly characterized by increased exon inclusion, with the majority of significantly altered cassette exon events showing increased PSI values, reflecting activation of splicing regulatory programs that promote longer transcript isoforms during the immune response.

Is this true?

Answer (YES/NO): YES